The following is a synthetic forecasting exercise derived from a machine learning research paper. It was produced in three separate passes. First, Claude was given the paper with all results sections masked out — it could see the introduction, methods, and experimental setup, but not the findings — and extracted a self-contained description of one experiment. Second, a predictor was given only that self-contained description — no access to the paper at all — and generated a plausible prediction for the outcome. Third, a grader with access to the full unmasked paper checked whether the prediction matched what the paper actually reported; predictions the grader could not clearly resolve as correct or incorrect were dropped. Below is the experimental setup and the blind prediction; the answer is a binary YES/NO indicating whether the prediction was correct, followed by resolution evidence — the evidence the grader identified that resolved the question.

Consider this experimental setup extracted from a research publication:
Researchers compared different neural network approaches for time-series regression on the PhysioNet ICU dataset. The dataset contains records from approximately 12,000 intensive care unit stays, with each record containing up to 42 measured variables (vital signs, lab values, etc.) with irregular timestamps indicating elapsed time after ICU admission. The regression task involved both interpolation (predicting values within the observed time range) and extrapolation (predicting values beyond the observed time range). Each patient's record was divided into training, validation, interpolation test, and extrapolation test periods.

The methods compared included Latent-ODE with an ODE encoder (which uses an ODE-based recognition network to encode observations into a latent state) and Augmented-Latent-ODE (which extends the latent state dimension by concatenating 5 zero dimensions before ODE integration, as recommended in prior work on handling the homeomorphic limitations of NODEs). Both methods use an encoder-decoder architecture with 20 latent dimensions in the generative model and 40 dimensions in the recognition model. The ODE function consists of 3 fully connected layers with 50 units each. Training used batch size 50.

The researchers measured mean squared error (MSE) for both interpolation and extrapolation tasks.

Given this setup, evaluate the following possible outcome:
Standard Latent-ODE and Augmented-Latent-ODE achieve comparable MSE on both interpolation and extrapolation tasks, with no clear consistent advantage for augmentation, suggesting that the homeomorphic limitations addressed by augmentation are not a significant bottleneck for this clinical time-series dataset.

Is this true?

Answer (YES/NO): NO